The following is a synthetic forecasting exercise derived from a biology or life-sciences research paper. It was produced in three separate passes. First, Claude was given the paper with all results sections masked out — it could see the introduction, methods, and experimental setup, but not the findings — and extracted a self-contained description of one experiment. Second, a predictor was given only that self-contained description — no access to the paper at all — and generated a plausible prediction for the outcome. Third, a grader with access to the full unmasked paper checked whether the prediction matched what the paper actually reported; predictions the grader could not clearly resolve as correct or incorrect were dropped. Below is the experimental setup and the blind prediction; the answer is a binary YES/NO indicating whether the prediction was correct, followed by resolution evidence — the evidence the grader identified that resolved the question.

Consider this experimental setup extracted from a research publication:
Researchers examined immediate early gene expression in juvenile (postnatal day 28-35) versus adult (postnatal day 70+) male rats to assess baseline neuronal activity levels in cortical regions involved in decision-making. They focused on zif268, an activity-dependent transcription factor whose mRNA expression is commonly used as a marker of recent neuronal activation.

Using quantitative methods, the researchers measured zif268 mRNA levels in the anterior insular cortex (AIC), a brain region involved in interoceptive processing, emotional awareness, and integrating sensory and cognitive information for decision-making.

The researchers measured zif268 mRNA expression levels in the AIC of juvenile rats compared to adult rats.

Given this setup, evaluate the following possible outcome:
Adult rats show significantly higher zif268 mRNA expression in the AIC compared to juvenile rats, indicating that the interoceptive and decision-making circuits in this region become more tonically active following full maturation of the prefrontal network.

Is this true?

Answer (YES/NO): YES